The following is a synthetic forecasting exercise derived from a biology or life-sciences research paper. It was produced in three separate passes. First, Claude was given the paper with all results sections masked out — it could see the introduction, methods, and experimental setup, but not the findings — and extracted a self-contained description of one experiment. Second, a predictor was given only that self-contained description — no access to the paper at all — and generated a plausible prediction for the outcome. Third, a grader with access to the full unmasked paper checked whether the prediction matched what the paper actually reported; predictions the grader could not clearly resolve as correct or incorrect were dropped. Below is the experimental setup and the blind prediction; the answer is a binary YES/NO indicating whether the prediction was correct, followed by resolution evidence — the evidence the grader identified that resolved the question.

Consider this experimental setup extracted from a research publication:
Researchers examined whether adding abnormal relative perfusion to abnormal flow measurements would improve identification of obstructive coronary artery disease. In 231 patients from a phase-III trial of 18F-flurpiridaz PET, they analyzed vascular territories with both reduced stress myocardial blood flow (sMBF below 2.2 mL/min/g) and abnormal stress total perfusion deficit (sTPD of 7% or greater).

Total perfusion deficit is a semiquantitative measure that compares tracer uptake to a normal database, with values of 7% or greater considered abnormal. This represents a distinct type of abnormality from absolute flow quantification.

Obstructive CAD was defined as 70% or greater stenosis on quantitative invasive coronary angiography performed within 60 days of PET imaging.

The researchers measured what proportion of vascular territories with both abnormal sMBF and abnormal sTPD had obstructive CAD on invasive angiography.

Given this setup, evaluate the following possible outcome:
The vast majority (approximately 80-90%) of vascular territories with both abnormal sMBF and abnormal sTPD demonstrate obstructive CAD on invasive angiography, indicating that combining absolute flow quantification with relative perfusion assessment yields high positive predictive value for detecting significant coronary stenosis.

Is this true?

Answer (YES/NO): NO